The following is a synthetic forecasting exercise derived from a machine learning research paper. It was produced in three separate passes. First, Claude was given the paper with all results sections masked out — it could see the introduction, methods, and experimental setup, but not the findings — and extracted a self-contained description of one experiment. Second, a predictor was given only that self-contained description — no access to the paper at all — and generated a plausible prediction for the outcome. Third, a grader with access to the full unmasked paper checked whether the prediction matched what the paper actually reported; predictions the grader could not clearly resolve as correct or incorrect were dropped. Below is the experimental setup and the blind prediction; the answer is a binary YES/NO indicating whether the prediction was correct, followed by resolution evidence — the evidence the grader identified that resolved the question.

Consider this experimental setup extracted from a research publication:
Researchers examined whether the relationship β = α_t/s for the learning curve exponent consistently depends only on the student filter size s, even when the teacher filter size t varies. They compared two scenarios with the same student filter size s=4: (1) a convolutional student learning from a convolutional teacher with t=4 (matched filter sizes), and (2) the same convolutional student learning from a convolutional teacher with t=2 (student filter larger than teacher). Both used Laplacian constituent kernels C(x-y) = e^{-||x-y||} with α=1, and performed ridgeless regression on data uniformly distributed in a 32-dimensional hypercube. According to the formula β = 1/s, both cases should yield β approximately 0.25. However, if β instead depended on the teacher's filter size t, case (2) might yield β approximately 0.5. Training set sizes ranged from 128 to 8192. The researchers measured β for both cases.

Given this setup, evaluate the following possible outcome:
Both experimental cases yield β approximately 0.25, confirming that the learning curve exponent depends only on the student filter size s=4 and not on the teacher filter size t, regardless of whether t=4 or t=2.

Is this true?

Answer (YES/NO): YES